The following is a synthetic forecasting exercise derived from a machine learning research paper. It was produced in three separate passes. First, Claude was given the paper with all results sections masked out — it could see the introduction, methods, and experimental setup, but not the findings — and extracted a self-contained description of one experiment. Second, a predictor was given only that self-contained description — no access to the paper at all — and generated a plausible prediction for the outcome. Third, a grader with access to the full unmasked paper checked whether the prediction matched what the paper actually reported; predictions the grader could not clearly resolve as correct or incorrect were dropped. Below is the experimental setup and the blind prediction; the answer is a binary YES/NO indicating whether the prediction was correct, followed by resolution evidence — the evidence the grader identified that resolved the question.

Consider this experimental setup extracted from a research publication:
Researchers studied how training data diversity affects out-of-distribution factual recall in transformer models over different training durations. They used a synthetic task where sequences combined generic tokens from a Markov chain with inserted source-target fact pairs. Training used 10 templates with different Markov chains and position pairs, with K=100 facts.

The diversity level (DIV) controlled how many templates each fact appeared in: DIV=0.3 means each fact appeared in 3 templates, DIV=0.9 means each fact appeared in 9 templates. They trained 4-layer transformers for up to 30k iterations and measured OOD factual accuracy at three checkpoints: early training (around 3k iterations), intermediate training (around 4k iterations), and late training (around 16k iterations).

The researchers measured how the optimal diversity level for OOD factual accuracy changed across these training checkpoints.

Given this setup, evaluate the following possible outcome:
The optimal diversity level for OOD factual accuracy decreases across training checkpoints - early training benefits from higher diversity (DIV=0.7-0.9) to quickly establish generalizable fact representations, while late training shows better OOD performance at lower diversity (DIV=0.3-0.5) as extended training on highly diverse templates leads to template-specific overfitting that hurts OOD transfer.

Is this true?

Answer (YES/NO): NO